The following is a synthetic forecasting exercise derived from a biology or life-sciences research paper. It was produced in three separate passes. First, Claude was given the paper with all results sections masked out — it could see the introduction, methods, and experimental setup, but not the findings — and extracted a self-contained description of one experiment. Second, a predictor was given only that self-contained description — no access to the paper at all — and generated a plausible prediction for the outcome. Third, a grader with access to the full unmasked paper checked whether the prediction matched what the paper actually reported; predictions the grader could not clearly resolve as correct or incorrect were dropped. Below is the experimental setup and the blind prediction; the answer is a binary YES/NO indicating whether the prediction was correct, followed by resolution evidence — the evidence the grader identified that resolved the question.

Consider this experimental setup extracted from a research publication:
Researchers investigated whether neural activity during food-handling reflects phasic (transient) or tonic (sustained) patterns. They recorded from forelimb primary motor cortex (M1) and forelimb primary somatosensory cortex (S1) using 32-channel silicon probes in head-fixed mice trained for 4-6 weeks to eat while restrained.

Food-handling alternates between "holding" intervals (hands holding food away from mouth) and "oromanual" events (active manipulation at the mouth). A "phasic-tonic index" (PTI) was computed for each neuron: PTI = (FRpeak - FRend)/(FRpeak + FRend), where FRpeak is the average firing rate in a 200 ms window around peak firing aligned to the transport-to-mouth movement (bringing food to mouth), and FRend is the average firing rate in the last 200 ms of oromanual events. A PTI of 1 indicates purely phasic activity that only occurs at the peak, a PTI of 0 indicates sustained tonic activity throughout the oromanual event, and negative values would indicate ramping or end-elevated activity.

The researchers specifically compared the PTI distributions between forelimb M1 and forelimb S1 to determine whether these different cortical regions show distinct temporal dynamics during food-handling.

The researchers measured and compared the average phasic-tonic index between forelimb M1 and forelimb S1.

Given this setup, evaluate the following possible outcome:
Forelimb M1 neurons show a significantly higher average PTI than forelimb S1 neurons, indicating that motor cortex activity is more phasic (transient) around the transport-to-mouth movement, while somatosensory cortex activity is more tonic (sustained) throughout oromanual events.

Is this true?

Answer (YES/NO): NO